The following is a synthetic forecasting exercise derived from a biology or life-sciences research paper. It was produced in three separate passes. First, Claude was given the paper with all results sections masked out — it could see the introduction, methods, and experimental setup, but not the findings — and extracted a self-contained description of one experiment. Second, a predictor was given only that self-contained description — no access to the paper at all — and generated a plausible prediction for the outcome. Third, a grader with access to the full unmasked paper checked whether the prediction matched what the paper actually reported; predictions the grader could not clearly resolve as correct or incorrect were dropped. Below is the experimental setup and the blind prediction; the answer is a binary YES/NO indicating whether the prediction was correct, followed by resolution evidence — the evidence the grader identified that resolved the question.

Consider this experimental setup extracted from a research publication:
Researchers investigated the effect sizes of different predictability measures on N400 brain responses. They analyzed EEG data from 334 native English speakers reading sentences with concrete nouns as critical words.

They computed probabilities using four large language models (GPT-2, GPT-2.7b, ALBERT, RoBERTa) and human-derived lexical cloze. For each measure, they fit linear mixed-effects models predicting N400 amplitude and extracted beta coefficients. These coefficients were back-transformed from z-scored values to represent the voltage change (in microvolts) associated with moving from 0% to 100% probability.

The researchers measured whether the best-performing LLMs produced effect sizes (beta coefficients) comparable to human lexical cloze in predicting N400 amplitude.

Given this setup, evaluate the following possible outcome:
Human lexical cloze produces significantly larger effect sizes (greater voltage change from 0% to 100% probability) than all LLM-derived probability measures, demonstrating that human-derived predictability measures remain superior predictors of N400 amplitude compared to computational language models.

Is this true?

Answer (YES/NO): NO